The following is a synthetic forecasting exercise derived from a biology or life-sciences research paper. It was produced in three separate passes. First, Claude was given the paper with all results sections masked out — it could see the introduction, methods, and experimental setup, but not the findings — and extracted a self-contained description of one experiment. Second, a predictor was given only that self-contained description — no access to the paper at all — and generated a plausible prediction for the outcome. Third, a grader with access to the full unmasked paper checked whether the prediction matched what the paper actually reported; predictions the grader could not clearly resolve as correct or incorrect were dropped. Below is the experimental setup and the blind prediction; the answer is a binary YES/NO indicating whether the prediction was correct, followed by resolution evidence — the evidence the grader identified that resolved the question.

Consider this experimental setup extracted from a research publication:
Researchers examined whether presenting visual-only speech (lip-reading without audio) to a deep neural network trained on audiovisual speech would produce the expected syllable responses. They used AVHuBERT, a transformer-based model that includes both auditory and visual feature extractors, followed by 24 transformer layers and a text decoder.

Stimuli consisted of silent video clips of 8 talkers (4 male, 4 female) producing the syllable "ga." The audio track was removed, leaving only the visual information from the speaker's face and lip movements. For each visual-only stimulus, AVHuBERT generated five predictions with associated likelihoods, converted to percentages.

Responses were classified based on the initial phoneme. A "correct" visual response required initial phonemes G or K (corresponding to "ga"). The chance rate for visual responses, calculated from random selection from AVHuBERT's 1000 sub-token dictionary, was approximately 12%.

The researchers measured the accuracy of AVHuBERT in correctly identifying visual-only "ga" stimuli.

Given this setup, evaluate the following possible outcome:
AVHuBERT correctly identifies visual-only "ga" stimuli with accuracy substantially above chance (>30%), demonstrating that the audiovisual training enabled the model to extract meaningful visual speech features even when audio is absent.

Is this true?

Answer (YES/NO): YES